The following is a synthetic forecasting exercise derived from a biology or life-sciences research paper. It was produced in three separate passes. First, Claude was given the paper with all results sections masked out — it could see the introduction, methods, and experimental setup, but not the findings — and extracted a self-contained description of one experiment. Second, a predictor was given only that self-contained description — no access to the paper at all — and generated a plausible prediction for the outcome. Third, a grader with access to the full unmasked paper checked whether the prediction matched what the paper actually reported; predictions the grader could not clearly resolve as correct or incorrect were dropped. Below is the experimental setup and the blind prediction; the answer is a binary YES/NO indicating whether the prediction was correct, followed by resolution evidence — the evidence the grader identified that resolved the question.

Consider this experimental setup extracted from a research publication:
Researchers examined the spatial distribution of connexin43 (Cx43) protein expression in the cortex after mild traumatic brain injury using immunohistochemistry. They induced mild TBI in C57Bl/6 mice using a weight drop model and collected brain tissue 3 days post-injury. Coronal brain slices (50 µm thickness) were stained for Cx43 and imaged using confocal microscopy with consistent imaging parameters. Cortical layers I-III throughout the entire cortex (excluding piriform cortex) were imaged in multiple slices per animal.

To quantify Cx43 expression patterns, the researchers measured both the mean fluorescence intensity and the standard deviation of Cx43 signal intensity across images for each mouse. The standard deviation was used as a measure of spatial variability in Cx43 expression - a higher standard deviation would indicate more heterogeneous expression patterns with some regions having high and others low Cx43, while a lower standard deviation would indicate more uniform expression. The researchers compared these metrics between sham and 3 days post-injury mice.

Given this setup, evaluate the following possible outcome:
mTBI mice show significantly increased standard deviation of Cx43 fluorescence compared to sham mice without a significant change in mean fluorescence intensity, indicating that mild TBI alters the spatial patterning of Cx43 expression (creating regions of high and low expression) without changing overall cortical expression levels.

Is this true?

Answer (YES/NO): YES